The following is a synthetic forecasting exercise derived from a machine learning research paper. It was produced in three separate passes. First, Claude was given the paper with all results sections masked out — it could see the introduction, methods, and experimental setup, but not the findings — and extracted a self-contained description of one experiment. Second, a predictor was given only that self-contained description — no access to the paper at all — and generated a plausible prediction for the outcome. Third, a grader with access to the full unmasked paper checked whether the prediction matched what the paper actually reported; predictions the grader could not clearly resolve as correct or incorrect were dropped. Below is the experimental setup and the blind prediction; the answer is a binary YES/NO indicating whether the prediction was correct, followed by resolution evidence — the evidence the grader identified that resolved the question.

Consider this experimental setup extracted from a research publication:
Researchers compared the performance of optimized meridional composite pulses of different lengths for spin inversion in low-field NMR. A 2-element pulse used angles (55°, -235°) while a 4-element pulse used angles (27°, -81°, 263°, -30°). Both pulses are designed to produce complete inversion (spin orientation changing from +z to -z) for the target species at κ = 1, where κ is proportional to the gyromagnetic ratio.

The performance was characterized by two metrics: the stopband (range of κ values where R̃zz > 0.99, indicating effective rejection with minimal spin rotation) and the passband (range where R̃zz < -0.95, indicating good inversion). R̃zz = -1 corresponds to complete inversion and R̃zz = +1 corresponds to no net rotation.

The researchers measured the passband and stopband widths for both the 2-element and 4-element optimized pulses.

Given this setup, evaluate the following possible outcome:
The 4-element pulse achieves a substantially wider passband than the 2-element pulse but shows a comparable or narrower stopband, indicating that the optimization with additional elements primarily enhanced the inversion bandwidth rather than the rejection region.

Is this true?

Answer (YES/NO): NO